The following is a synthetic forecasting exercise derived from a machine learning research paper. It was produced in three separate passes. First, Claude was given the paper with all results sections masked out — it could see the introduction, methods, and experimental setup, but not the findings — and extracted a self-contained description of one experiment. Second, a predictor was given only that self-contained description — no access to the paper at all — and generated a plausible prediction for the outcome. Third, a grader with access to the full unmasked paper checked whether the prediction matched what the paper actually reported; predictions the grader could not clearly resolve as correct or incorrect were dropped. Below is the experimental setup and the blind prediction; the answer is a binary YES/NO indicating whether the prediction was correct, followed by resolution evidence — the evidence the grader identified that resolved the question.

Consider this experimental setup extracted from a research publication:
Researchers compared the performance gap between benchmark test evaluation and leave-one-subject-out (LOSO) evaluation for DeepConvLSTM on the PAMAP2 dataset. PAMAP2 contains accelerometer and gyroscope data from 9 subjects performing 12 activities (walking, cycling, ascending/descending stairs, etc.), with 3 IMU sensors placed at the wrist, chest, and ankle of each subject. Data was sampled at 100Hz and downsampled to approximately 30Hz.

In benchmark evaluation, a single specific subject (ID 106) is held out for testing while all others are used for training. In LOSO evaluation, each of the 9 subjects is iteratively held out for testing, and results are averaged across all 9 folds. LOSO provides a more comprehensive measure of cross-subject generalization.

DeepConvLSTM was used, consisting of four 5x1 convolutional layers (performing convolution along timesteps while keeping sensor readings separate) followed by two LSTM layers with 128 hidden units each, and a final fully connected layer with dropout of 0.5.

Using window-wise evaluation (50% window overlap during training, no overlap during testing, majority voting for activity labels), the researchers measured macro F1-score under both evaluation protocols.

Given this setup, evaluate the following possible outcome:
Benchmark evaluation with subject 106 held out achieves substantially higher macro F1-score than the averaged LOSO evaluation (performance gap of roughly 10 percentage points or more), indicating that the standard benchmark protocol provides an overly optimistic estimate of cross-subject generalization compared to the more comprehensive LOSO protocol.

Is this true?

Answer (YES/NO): YES